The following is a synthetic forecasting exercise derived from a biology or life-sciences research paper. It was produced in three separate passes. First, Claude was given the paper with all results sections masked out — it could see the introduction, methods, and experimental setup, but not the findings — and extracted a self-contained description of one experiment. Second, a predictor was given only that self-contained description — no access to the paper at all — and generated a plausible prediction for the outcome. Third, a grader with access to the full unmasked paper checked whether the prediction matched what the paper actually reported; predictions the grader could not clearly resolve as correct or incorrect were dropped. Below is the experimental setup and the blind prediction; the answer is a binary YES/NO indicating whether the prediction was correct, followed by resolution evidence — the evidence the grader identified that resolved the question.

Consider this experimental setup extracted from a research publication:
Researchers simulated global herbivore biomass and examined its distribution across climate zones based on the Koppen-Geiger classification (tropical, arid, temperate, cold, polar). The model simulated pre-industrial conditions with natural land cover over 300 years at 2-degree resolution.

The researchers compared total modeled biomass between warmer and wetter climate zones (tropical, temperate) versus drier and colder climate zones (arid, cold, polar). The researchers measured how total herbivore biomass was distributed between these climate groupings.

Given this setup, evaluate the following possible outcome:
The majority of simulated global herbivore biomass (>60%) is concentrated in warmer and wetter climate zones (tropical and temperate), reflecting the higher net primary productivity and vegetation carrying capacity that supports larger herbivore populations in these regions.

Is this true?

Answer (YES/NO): NO